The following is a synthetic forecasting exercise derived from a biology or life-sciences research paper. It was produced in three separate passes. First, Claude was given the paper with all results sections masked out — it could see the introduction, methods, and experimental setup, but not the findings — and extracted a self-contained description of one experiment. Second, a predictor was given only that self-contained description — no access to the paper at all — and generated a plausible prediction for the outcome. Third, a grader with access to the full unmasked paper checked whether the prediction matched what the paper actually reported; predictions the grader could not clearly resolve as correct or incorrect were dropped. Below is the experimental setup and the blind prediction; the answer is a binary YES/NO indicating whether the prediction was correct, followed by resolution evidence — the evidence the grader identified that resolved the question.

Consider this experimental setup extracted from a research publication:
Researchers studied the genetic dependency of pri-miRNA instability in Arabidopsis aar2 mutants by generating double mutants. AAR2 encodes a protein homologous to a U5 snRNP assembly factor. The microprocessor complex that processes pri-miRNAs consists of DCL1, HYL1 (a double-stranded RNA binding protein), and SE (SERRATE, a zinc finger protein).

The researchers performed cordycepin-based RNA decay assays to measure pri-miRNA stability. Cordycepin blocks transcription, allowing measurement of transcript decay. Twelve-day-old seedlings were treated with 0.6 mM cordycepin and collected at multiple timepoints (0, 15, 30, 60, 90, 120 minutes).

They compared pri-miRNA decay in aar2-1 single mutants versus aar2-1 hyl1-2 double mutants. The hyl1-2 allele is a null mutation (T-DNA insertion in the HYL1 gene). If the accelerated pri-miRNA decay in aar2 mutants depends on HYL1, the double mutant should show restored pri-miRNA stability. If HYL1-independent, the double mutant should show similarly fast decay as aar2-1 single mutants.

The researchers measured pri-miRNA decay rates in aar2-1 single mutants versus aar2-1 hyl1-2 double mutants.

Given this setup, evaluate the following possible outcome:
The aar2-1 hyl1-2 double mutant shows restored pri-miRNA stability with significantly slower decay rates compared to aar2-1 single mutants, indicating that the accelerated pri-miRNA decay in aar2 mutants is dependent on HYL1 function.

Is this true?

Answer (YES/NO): YES